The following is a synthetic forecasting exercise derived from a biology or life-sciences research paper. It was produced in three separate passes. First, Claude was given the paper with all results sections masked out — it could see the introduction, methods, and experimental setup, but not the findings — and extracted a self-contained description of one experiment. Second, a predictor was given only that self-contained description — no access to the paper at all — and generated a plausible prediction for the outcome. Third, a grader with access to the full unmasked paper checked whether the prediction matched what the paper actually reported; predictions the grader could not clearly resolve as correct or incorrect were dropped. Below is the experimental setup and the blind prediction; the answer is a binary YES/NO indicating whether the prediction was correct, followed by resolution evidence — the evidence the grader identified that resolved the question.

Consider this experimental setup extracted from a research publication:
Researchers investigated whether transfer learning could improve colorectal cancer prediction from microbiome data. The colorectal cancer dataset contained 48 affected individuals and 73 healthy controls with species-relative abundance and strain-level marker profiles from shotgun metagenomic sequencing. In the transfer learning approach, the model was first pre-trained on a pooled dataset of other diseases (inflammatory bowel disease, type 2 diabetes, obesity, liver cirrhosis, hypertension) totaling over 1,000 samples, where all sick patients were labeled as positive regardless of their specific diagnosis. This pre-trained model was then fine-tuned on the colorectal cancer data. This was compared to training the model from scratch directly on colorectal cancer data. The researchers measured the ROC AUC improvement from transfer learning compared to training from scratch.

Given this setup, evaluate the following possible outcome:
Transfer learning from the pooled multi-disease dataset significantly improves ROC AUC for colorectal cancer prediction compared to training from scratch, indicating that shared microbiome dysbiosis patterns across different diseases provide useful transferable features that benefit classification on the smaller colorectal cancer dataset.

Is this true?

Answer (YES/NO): NO